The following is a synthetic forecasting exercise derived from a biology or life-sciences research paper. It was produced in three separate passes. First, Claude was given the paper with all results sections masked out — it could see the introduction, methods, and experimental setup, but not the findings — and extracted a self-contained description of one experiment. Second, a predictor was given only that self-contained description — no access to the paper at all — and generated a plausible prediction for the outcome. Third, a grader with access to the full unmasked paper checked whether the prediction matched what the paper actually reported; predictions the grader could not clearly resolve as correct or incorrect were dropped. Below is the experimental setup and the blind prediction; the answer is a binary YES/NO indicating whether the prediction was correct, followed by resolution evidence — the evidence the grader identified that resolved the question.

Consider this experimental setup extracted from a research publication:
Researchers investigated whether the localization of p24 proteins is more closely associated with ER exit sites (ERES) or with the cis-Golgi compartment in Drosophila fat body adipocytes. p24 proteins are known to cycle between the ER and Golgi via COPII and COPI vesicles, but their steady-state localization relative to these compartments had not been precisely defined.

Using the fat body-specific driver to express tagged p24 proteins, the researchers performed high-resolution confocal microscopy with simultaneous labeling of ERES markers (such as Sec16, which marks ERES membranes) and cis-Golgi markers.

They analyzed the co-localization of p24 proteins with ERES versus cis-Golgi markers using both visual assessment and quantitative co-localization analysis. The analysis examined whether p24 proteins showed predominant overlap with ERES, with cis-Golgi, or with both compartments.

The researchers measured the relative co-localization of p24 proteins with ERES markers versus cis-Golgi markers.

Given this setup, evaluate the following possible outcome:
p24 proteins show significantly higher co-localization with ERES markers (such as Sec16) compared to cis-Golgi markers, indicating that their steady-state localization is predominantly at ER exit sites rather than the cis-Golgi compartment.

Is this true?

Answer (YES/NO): NO